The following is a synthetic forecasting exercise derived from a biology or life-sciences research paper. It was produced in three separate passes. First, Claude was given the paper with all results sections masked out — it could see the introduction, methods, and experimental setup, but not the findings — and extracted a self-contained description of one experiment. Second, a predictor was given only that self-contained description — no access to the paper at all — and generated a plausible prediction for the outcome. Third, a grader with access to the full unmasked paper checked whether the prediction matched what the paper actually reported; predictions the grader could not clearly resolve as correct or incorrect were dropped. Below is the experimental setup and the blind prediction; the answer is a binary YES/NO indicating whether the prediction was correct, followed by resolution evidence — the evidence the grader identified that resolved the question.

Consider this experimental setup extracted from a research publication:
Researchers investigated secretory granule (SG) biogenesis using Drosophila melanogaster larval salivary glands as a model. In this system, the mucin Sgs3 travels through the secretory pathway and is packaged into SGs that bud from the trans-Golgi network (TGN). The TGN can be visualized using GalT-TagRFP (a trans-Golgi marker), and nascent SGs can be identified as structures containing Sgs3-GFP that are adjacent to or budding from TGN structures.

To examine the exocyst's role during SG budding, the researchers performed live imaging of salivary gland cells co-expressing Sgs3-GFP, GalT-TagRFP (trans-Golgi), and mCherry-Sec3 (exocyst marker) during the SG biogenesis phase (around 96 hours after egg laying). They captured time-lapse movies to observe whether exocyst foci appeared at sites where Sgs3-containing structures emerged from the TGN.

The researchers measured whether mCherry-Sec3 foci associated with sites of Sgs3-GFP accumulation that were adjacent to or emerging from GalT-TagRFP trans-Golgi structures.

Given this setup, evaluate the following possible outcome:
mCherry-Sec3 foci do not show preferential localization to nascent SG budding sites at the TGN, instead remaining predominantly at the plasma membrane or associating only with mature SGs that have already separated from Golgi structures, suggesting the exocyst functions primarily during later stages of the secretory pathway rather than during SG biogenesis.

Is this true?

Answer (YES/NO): NO